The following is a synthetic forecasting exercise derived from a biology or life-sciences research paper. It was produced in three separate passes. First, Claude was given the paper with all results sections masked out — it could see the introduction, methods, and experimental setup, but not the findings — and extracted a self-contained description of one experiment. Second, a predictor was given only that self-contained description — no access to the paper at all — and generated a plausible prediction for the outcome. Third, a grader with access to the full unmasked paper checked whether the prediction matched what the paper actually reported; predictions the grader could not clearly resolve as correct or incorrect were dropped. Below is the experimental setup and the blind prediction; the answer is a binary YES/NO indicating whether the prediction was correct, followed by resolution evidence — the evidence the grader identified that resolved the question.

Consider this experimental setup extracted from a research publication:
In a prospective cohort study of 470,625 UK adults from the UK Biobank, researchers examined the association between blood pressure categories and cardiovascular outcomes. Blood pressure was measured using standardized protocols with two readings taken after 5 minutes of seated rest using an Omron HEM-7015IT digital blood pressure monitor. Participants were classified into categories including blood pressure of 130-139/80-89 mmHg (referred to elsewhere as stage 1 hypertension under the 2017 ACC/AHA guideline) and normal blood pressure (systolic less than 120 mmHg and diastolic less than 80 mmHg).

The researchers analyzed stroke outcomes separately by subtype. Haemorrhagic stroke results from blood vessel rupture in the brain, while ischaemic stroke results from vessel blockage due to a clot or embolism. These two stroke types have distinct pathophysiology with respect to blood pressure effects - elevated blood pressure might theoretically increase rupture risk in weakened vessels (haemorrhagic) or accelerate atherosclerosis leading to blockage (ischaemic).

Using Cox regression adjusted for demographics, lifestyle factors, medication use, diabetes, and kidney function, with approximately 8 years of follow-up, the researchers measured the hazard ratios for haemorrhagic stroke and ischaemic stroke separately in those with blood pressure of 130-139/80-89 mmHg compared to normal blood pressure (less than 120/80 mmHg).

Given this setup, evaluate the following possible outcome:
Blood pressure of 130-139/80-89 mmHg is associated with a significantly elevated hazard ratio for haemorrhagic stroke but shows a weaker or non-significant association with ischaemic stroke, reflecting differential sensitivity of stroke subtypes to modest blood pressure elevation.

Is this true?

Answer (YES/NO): YES